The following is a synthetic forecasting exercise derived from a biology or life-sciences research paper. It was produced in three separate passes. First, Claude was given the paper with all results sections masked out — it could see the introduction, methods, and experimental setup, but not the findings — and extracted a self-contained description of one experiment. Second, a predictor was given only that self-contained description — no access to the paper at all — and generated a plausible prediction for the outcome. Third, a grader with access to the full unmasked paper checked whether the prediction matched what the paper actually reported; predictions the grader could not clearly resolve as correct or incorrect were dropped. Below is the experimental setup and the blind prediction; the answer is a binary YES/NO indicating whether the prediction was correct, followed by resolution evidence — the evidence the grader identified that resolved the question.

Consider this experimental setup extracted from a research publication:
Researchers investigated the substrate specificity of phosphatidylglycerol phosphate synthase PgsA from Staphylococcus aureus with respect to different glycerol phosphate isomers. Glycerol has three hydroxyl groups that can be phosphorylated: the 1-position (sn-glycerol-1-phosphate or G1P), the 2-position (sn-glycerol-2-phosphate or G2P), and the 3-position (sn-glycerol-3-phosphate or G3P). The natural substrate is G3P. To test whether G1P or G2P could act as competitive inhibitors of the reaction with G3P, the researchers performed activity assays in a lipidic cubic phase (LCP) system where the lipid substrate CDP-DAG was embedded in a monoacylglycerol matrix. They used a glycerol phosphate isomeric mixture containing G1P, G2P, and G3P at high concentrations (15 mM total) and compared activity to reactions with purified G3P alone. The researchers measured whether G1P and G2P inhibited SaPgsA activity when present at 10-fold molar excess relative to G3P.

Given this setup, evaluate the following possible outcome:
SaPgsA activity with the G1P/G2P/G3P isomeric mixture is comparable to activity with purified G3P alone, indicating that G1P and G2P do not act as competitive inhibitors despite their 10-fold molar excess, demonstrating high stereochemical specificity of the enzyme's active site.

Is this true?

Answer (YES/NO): YES